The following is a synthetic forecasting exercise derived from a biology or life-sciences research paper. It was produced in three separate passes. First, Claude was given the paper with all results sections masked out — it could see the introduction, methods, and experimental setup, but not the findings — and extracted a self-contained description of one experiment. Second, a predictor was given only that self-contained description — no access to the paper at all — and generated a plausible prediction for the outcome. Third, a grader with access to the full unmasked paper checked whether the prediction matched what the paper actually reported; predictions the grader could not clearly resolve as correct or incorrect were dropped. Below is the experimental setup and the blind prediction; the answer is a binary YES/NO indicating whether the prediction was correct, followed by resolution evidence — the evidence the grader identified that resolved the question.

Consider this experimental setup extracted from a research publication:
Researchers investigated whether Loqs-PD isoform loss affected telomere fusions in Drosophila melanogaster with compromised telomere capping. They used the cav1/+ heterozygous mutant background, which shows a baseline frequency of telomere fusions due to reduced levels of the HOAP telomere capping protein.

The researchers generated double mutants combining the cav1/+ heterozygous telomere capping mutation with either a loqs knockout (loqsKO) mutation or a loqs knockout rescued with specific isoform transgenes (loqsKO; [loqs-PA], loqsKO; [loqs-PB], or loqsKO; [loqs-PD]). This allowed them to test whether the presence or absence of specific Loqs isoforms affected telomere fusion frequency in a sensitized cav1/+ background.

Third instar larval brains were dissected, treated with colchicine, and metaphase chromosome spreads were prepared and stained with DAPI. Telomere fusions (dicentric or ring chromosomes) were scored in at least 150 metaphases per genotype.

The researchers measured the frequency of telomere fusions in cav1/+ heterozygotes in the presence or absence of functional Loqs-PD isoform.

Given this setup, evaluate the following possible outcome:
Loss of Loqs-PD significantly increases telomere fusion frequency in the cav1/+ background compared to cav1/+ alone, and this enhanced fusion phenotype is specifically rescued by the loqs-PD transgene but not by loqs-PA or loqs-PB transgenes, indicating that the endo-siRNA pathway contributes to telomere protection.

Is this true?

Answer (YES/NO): NO